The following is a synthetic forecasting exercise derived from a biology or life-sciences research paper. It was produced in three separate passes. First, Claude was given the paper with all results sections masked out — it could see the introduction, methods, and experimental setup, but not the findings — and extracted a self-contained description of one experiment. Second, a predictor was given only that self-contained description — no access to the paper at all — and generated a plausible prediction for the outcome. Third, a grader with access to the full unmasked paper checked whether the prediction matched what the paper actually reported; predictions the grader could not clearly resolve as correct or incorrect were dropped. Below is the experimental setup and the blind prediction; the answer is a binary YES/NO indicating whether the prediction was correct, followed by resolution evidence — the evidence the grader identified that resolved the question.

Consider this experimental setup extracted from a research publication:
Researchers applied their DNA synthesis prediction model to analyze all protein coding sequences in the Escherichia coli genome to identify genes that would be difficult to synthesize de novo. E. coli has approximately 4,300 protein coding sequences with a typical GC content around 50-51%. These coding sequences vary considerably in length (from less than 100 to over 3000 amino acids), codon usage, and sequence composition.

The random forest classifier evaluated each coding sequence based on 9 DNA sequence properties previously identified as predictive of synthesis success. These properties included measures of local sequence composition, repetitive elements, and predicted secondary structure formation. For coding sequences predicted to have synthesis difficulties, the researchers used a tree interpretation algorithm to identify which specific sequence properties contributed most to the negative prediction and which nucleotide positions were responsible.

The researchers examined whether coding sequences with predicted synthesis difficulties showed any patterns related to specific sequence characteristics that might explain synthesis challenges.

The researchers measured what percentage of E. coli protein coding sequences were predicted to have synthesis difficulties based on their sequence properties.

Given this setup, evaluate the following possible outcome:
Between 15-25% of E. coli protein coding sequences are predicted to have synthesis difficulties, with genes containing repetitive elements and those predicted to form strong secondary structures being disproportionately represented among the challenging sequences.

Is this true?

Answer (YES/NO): NO